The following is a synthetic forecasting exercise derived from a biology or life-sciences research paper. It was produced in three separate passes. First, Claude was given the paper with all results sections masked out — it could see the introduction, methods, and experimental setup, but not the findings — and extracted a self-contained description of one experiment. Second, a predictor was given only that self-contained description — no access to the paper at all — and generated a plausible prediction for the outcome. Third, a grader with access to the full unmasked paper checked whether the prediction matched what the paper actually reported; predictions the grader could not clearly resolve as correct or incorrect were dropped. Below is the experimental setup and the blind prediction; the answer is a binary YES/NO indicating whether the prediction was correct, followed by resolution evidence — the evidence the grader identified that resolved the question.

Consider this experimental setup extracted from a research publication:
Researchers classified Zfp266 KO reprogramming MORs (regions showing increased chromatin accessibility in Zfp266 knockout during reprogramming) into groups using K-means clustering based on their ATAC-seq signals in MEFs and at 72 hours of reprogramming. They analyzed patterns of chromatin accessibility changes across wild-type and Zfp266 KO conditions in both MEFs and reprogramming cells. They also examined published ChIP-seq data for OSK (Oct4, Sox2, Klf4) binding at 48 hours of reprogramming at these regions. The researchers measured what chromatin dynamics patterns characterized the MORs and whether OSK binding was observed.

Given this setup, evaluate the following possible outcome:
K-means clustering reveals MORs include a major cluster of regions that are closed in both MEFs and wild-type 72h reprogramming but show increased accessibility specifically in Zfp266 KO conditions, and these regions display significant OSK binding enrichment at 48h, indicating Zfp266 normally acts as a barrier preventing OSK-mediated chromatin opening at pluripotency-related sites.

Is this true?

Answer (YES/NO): NO